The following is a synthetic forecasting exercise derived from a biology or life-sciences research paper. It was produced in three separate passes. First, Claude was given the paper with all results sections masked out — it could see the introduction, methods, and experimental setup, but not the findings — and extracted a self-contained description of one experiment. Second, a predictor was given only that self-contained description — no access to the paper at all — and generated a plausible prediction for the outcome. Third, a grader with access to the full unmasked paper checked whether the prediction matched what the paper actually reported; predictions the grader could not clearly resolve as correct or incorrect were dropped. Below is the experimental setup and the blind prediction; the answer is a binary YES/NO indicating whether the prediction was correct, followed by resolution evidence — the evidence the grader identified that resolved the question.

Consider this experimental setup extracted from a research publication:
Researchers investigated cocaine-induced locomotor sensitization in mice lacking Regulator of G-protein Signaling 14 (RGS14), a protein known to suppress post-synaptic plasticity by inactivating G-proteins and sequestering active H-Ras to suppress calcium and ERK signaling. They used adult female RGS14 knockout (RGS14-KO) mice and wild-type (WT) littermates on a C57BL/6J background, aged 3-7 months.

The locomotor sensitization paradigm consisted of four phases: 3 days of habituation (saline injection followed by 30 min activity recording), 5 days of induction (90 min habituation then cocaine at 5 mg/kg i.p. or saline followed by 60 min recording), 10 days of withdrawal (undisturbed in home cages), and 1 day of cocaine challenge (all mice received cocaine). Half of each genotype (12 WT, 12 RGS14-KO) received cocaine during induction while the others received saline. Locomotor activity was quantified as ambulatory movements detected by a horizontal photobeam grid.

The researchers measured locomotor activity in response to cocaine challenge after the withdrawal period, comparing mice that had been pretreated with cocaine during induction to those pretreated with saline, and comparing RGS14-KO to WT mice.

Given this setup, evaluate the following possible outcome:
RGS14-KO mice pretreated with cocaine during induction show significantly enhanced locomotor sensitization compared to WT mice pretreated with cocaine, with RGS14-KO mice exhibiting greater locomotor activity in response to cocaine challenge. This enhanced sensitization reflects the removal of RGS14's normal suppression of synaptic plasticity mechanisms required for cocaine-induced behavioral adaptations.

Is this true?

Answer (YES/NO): YES